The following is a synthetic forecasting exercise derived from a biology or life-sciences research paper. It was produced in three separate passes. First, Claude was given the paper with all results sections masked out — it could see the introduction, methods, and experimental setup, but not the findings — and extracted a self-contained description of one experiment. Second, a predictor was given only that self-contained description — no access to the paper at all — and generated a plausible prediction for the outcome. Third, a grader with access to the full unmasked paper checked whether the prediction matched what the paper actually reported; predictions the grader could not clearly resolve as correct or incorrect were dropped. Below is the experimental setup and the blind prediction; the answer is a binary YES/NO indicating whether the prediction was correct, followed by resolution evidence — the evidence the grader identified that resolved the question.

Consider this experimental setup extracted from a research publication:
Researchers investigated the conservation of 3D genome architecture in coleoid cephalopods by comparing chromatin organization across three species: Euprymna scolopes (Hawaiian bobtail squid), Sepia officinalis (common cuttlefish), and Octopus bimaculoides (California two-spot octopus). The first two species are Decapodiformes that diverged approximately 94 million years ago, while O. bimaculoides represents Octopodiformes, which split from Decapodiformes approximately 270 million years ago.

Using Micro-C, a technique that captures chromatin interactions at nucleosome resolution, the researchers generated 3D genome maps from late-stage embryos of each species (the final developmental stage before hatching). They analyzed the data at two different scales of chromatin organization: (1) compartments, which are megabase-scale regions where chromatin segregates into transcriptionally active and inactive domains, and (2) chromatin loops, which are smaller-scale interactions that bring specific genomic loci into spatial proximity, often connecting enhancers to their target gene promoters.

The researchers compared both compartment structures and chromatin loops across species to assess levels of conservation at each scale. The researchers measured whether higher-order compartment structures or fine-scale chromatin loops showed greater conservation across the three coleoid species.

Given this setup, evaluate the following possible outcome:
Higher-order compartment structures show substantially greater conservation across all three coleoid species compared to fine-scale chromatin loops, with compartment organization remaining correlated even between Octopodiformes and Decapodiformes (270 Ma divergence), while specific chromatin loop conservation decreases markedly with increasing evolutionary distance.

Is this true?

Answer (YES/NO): YES